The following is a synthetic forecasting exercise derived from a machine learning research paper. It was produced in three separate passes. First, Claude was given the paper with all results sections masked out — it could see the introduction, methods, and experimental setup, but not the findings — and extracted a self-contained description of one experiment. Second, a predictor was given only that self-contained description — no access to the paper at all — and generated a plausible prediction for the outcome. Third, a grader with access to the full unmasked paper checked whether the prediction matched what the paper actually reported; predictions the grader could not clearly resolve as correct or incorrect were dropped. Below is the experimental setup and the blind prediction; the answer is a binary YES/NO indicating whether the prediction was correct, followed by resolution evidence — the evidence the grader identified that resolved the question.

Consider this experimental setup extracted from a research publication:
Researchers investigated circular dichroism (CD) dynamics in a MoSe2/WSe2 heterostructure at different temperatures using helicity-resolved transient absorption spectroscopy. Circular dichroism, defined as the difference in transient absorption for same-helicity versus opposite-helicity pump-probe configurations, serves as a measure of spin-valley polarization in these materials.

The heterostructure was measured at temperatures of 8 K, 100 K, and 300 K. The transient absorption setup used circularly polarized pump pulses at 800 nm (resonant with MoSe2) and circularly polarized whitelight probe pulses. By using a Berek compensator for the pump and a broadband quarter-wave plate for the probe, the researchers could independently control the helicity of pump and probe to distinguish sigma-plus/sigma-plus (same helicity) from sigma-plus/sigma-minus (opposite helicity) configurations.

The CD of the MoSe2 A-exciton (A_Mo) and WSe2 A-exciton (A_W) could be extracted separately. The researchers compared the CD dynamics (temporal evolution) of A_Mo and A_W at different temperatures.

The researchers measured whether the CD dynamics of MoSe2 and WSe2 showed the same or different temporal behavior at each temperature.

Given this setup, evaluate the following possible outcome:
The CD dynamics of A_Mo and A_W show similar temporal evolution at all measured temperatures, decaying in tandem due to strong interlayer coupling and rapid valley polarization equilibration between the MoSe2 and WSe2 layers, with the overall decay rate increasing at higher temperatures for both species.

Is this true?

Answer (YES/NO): YES